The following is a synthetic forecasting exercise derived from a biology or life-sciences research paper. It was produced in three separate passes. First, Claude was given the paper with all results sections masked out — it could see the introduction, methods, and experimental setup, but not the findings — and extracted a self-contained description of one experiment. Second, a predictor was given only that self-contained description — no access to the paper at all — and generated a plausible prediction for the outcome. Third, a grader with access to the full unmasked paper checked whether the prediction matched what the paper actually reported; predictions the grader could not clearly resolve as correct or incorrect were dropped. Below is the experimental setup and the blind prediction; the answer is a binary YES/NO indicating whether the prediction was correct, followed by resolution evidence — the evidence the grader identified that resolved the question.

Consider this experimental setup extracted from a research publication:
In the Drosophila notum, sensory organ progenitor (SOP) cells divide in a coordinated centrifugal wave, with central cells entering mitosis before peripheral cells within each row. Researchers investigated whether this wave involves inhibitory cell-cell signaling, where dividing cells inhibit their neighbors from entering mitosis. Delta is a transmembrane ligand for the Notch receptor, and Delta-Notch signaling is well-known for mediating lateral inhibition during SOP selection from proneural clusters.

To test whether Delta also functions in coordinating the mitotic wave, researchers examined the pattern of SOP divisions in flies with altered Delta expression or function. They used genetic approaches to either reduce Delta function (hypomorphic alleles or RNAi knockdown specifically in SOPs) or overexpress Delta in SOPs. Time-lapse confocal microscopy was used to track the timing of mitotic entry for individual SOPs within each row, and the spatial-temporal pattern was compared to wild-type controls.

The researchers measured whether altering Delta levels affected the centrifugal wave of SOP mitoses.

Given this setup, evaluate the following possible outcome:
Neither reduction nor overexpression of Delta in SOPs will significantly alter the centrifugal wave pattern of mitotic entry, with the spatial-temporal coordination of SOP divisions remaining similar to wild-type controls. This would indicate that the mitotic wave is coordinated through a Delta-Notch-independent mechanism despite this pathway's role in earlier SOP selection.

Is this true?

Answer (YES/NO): NO